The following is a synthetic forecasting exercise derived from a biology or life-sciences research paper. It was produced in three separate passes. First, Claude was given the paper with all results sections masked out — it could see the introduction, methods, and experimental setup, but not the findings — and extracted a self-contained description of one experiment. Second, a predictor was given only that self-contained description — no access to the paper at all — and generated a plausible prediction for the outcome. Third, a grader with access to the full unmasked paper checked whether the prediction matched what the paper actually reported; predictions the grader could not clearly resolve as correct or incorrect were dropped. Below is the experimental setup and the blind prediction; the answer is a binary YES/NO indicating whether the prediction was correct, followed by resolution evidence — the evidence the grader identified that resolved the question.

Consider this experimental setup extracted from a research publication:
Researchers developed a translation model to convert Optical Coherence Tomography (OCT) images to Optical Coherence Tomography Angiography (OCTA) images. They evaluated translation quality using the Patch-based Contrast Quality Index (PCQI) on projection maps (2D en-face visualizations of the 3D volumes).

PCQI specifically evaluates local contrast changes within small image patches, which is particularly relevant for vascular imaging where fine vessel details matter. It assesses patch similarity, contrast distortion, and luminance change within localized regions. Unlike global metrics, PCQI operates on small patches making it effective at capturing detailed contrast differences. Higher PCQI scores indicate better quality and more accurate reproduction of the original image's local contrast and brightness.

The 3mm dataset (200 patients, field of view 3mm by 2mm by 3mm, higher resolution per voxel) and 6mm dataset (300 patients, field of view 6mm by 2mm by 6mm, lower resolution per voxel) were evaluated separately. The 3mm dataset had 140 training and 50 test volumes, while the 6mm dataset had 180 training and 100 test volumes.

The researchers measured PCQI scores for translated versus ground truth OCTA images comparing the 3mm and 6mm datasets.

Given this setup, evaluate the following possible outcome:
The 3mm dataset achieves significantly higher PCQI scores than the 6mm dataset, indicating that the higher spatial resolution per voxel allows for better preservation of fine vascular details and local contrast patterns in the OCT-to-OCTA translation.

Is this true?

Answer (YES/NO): NO